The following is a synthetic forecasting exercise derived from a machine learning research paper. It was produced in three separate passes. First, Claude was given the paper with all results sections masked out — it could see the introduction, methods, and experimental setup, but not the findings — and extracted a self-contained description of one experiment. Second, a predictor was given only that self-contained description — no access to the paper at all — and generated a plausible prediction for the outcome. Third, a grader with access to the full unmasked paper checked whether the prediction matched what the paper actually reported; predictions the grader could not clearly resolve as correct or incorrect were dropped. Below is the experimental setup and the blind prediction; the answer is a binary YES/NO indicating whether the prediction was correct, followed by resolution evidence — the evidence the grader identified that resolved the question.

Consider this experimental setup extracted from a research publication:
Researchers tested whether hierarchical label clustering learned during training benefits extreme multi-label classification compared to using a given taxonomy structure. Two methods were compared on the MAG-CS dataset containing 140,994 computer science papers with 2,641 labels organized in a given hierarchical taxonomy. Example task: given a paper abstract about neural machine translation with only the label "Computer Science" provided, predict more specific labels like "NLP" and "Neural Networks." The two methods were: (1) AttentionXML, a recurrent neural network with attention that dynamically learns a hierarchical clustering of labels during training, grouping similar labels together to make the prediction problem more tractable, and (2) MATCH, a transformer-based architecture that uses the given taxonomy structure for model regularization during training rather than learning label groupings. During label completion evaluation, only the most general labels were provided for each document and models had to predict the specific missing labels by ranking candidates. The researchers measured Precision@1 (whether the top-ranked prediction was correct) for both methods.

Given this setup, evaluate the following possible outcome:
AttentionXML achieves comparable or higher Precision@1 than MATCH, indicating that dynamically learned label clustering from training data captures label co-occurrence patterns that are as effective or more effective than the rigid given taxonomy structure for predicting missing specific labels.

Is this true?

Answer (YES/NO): YES